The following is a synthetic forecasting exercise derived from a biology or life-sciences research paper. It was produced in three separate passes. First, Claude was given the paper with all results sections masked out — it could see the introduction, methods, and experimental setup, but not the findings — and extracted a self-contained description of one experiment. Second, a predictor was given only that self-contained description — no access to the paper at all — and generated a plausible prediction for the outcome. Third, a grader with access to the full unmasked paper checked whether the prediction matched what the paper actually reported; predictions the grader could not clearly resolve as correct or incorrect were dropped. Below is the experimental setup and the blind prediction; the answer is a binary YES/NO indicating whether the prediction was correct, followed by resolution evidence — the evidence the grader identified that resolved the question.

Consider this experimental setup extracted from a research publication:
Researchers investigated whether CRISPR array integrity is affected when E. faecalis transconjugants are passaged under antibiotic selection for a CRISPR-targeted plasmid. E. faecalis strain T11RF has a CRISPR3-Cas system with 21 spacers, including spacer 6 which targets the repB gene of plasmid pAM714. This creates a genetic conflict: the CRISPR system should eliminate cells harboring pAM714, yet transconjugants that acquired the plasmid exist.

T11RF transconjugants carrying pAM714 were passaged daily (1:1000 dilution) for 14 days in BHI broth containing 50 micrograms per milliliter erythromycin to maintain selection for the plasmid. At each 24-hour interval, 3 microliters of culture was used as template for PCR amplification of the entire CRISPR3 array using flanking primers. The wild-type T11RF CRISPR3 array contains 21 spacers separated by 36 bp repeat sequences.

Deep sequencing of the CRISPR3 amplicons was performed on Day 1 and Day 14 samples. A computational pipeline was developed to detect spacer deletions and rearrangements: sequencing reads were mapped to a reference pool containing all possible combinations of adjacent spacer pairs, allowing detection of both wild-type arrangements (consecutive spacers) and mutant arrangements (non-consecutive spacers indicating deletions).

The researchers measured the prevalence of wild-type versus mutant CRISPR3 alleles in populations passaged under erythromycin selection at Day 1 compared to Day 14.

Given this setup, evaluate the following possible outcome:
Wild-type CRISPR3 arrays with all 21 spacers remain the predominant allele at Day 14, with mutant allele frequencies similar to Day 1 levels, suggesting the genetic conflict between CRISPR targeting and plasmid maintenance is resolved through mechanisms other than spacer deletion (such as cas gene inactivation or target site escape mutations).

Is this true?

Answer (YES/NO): NO